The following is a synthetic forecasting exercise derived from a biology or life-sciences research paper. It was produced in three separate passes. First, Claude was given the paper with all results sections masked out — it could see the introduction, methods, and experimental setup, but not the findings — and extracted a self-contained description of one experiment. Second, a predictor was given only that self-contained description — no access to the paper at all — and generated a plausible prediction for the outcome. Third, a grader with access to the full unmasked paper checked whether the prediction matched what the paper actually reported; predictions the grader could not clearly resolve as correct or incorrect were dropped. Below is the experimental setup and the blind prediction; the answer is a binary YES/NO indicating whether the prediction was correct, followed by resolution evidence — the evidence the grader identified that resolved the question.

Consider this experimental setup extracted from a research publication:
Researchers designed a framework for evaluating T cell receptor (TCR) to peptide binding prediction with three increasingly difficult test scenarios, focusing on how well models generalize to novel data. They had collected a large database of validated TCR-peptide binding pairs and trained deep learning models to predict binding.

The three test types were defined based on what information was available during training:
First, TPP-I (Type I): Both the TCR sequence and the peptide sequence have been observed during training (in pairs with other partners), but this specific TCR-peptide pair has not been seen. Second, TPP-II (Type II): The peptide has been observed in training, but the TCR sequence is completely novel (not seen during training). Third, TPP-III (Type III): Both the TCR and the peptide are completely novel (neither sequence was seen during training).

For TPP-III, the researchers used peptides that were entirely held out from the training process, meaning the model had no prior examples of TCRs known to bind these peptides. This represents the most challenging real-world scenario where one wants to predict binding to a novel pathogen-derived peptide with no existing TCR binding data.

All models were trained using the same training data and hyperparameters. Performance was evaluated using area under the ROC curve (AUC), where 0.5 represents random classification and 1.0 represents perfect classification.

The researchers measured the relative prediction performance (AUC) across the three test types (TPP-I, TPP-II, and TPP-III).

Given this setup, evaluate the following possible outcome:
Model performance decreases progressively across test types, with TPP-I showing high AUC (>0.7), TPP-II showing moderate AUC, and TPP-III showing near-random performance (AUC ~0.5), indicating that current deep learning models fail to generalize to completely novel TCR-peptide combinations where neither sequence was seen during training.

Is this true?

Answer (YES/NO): NO